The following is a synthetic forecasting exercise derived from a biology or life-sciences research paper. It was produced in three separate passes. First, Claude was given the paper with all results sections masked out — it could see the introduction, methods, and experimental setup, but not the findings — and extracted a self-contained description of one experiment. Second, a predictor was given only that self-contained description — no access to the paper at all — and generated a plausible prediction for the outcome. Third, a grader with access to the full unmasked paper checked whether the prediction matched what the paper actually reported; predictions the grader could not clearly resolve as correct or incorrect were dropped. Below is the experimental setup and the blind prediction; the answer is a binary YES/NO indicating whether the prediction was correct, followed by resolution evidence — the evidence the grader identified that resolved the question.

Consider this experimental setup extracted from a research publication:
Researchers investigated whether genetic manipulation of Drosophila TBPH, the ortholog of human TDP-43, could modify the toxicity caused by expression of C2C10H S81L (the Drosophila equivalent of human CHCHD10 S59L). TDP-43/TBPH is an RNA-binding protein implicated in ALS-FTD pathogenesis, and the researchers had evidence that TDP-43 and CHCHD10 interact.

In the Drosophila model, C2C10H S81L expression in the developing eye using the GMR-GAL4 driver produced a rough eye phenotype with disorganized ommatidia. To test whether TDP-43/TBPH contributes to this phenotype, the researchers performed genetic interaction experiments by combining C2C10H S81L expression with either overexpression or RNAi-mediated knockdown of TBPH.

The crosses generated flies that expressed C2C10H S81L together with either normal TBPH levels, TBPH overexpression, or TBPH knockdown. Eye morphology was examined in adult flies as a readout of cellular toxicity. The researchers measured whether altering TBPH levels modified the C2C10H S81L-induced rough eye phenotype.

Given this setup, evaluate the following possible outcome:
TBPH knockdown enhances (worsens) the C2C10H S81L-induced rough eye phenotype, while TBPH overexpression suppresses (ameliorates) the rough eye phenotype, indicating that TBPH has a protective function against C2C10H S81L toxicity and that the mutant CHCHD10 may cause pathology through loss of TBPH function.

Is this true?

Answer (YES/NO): NO